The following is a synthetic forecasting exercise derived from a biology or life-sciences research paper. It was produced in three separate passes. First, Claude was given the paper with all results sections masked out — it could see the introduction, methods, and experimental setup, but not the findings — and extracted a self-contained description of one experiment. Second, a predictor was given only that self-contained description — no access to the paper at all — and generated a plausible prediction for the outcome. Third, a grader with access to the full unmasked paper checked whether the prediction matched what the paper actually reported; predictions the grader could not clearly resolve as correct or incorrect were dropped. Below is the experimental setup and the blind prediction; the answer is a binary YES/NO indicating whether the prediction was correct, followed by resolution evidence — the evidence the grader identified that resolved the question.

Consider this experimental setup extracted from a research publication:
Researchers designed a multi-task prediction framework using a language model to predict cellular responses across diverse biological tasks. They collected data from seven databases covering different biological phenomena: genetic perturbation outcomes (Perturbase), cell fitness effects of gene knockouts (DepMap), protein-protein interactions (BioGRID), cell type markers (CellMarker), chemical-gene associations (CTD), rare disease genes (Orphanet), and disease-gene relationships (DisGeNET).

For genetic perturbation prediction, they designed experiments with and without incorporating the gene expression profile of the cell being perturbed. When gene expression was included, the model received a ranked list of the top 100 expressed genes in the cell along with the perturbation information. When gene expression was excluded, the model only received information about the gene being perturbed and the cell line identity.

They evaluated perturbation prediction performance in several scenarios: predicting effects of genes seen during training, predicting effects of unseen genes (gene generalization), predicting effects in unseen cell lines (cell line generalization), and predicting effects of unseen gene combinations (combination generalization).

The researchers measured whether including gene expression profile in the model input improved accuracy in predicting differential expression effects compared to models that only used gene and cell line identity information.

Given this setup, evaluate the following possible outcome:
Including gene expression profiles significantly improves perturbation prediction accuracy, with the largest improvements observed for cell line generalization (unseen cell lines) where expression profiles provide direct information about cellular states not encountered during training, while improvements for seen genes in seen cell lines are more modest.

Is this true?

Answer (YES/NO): NO